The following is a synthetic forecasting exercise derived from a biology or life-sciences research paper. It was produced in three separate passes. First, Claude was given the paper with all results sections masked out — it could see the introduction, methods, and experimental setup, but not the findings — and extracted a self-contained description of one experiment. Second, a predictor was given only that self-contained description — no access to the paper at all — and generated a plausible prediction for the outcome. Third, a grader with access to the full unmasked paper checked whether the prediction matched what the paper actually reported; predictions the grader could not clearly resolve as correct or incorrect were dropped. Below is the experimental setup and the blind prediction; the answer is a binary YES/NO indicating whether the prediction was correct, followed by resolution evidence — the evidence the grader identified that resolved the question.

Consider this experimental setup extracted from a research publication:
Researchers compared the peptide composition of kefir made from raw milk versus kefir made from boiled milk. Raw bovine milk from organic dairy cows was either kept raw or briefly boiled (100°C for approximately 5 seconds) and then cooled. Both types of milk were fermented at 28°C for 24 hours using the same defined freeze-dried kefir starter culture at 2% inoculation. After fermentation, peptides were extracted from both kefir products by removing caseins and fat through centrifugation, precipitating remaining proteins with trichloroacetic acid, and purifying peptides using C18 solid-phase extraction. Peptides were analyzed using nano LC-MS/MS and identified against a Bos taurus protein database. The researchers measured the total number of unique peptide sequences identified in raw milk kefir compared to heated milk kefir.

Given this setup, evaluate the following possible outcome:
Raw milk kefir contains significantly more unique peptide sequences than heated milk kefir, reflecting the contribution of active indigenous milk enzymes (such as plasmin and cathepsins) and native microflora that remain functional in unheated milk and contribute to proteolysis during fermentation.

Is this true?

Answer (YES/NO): YES